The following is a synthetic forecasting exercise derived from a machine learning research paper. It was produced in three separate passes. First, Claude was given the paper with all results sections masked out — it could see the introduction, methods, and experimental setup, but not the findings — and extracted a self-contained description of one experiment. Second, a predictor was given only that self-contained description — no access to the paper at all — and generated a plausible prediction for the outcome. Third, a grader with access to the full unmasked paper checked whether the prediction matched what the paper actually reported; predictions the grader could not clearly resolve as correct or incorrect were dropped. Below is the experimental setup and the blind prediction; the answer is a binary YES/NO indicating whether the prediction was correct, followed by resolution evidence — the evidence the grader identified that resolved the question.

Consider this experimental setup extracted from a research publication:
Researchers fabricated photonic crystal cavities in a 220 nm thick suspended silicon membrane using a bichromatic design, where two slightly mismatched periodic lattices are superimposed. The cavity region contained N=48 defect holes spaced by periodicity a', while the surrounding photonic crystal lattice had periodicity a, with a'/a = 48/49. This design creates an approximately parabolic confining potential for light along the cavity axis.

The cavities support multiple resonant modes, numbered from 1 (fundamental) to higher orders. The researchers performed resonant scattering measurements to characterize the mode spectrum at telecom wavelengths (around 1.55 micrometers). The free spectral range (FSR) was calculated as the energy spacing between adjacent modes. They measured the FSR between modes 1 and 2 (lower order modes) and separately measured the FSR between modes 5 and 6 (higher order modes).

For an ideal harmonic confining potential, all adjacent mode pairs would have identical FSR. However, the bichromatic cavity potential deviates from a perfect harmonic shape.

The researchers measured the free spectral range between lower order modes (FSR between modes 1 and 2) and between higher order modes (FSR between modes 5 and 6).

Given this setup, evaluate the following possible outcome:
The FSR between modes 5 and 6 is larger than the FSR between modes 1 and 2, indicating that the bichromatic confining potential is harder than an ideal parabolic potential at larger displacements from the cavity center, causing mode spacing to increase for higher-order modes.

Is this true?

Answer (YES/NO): NO